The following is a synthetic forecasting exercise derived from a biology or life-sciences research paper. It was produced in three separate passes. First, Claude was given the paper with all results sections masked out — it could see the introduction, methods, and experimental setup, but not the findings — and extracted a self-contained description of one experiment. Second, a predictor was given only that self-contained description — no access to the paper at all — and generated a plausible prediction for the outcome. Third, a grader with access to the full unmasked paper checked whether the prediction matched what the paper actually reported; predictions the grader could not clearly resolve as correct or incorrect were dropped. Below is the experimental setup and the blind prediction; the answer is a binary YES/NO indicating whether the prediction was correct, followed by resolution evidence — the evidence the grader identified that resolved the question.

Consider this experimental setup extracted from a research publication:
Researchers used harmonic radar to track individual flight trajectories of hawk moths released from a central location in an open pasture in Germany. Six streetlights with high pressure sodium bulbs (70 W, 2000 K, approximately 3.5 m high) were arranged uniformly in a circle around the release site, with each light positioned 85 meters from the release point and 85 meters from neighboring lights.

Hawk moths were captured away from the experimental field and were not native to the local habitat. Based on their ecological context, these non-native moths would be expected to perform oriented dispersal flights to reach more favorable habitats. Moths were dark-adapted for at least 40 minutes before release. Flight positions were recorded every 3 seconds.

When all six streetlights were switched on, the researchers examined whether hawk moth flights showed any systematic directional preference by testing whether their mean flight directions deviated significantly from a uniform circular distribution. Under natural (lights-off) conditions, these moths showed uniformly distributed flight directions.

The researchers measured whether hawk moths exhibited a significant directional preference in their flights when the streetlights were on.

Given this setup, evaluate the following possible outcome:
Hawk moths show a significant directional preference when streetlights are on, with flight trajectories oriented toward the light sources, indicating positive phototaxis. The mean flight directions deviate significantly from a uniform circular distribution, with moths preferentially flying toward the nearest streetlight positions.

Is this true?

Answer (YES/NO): NO